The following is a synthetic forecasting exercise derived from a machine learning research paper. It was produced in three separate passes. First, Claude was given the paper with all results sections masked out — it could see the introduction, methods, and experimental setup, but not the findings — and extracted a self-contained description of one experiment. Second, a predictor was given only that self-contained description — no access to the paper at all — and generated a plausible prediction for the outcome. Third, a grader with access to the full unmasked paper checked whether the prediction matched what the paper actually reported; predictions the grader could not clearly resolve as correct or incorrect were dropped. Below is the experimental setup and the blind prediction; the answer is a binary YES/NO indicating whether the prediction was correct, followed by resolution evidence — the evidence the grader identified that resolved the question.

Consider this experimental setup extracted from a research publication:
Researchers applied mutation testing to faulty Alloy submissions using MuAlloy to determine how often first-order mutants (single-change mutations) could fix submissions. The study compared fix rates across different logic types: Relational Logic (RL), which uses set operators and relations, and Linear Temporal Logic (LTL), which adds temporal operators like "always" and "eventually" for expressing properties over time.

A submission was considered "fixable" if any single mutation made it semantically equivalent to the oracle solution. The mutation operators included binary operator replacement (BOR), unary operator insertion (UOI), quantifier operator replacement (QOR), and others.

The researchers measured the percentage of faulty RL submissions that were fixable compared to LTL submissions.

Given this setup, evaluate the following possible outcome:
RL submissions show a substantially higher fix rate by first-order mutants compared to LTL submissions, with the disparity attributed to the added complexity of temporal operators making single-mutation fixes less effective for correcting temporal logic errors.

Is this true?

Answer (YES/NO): NO